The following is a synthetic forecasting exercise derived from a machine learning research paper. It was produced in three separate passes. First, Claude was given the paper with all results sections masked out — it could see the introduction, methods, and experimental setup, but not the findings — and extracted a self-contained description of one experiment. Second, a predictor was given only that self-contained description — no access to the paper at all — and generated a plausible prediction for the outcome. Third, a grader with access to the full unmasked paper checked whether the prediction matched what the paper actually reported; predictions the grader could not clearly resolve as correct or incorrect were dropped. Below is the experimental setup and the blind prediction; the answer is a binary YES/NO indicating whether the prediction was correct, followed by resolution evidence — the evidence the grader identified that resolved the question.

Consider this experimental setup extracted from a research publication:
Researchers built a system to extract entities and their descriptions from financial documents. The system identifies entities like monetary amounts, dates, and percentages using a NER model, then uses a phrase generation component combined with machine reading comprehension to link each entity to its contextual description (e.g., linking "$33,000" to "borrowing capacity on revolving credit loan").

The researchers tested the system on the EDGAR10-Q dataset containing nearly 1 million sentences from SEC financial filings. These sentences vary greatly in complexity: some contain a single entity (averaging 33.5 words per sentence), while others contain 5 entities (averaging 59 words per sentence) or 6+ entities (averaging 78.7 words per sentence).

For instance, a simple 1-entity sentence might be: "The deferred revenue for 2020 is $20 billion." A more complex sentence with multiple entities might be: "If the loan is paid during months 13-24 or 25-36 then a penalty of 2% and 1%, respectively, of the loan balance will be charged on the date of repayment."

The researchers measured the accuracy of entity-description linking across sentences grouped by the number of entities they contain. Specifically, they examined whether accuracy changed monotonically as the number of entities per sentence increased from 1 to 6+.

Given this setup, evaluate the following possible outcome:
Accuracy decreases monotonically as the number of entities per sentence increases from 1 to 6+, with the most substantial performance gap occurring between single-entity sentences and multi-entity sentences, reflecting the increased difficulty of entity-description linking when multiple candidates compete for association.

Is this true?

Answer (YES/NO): NO